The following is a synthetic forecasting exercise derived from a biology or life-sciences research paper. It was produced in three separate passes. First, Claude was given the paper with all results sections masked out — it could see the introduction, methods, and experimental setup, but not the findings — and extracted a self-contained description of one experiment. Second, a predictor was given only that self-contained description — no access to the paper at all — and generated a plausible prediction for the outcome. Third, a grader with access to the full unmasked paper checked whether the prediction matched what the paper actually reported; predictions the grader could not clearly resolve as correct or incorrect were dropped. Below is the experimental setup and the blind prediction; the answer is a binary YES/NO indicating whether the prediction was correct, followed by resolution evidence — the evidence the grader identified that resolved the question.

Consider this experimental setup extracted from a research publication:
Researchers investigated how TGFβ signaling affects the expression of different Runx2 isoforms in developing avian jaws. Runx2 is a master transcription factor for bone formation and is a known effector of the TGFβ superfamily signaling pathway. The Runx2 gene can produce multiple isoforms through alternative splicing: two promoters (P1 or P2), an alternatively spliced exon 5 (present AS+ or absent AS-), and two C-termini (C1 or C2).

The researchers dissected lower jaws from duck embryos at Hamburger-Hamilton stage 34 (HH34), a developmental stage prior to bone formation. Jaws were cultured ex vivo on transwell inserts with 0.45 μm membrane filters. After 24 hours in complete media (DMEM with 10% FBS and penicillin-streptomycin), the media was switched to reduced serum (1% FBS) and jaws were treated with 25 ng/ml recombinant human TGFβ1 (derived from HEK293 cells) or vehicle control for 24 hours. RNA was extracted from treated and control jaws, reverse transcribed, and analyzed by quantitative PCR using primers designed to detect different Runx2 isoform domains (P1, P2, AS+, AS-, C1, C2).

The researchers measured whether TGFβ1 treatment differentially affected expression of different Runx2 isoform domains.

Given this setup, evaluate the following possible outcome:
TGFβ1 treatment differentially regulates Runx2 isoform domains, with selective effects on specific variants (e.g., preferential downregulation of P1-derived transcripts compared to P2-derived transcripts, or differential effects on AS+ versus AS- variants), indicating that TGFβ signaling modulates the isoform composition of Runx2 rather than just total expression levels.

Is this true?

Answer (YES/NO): YES